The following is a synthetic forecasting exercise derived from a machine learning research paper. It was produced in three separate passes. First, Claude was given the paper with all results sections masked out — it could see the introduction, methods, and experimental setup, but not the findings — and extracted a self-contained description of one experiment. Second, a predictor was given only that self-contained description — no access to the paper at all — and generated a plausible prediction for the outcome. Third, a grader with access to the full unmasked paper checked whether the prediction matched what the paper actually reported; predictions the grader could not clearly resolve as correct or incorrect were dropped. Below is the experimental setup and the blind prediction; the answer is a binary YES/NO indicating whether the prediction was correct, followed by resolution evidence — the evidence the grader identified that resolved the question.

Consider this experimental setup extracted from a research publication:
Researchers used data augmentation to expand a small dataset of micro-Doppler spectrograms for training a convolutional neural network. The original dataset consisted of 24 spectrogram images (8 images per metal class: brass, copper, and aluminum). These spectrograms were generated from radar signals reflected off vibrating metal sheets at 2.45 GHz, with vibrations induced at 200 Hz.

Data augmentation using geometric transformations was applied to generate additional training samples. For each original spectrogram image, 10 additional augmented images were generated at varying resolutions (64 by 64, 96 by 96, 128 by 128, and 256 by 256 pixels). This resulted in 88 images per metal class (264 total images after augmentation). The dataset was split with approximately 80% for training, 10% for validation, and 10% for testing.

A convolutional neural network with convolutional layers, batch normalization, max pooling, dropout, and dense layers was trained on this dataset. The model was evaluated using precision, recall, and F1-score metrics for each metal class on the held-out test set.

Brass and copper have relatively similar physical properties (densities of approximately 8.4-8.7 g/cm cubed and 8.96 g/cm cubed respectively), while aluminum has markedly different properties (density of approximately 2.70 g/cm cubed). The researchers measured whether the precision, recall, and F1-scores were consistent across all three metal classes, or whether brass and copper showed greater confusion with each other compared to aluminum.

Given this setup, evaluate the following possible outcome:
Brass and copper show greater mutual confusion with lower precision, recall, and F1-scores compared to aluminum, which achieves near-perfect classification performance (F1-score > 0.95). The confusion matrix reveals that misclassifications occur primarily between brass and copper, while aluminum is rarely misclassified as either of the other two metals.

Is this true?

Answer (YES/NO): NO